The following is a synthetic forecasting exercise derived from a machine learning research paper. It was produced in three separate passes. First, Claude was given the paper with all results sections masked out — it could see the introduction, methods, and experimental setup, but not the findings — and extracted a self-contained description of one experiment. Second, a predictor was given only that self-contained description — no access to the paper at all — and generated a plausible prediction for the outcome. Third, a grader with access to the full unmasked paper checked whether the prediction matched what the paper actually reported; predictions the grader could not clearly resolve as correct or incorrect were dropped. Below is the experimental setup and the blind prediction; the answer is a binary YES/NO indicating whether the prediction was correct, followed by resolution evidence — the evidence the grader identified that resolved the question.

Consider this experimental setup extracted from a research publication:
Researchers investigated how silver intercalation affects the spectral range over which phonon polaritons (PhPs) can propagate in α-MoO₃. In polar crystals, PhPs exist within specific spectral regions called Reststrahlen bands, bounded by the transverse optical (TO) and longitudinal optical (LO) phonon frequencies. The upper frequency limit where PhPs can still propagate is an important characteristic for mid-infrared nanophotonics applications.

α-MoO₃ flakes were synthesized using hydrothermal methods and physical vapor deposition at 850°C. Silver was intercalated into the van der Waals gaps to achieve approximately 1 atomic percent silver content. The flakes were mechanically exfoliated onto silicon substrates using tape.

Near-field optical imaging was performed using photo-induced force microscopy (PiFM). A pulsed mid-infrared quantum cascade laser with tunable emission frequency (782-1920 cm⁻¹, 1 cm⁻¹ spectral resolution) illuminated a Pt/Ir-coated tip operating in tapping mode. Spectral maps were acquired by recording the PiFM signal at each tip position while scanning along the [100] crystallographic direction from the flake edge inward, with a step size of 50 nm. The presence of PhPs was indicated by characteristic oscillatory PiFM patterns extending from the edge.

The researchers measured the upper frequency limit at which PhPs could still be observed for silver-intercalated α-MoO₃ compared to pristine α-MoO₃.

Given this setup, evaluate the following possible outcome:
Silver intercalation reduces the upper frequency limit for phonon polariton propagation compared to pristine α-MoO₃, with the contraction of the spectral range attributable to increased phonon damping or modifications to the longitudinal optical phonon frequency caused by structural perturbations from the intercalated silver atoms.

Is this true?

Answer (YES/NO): YES